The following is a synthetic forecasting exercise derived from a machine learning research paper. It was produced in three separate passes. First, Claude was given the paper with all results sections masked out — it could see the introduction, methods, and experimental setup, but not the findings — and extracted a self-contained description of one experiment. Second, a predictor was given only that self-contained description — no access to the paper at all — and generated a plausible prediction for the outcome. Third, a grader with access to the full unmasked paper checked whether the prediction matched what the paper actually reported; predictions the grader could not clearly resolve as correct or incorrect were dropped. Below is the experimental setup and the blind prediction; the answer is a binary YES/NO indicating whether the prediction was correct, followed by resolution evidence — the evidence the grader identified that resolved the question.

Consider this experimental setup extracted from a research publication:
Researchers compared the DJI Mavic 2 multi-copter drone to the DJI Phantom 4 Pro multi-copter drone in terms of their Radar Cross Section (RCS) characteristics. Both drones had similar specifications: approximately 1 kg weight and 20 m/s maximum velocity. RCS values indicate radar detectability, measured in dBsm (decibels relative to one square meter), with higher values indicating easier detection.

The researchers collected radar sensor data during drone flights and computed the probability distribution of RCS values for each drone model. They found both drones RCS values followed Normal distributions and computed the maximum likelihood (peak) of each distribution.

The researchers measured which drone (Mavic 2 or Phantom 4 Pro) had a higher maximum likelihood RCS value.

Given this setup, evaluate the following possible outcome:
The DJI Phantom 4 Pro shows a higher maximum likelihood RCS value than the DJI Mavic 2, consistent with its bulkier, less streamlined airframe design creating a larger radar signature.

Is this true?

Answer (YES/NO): NO